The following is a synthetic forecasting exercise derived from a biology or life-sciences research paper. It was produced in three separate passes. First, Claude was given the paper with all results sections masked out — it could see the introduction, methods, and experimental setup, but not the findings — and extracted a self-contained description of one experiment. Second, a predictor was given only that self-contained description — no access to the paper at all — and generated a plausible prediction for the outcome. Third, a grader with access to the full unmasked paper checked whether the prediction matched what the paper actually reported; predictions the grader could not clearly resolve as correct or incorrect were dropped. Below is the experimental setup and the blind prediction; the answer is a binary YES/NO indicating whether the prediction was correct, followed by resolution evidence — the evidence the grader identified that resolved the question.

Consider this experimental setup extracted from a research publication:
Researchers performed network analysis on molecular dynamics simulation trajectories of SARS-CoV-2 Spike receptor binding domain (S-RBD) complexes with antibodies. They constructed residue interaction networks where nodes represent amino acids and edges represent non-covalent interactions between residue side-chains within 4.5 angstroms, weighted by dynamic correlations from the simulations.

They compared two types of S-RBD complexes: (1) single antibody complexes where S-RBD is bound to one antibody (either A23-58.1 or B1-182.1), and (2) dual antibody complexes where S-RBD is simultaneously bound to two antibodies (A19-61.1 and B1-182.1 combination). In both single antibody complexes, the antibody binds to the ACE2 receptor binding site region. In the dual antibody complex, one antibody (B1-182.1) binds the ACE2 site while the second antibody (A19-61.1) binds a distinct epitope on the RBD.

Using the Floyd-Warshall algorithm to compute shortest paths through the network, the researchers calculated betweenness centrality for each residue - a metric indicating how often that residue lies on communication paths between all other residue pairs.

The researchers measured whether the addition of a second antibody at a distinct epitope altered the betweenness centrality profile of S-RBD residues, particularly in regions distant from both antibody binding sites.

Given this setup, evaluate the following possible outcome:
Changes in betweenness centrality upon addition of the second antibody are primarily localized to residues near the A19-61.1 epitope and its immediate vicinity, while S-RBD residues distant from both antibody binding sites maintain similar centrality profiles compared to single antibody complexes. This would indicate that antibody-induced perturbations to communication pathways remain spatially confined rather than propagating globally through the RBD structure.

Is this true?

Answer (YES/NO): YES